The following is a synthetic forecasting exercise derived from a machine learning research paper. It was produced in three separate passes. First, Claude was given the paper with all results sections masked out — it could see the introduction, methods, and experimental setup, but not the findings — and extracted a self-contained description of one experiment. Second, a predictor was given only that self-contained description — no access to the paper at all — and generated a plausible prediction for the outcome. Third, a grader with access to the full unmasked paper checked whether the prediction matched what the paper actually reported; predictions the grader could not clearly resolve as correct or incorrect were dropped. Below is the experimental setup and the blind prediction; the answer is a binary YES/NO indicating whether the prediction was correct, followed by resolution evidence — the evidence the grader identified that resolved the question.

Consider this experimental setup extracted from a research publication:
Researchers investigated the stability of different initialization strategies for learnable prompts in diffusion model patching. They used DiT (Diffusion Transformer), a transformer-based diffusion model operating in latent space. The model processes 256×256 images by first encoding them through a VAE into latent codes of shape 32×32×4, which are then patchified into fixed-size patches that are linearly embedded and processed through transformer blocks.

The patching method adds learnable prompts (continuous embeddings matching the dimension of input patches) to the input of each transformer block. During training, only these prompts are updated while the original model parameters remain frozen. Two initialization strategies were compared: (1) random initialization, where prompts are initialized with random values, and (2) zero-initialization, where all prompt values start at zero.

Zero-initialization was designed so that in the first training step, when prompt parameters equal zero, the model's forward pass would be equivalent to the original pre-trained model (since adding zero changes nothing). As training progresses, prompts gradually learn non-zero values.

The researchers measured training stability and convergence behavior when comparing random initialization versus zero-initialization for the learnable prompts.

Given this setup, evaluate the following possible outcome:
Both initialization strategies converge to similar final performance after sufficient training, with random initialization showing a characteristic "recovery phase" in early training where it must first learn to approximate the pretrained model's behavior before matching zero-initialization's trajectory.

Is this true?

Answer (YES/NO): NO